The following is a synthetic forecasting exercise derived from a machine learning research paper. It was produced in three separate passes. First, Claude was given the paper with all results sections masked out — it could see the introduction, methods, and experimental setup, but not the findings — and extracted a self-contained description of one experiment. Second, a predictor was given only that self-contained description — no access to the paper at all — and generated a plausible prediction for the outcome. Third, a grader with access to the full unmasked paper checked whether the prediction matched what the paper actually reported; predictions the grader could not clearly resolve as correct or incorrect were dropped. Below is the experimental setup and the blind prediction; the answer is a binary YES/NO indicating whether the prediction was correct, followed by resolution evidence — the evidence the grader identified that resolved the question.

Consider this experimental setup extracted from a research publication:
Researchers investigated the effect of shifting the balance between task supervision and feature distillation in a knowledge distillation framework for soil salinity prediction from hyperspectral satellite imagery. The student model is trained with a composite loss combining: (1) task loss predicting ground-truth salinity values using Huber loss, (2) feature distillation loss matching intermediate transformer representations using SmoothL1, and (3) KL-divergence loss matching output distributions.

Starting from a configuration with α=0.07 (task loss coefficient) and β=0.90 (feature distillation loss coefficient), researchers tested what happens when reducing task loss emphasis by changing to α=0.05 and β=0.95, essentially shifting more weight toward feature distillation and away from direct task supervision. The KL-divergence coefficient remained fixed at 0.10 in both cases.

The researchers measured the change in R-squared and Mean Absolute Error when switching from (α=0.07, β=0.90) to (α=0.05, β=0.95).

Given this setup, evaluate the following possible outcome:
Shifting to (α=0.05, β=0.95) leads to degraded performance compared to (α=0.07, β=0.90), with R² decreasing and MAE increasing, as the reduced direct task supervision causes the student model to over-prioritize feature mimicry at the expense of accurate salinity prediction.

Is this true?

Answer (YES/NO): YES